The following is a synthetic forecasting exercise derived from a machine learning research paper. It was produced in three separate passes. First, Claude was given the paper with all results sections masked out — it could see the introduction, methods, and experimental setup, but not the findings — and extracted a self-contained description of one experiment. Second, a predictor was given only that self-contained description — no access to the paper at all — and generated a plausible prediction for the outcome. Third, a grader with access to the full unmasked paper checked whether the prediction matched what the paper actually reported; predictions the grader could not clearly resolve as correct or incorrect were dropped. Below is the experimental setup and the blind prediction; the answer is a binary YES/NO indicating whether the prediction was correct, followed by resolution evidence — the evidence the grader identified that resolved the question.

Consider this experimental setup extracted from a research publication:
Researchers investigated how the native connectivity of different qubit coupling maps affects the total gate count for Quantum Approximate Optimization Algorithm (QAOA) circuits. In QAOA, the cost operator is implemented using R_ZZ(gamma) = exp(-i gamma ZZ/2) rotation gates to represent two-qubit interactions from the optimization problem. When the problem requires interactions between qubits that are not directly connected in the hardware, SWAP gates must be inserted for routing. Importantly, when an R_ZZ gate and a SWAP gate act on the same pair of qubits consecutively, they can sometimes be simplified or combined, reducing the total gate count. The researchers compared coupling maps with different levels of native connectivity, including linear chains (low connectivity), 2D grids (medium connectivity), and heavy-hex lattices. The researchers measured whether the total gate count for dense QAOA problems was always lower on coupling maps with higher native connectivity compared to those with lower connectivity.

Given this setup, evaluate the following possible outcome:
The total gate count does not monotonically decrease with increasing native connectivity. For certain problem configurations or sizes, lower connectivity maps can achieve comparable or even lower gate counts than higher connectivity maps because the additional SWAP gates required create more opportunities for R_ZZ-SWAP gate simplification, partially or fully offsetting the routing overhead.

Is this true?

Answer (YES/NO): YES